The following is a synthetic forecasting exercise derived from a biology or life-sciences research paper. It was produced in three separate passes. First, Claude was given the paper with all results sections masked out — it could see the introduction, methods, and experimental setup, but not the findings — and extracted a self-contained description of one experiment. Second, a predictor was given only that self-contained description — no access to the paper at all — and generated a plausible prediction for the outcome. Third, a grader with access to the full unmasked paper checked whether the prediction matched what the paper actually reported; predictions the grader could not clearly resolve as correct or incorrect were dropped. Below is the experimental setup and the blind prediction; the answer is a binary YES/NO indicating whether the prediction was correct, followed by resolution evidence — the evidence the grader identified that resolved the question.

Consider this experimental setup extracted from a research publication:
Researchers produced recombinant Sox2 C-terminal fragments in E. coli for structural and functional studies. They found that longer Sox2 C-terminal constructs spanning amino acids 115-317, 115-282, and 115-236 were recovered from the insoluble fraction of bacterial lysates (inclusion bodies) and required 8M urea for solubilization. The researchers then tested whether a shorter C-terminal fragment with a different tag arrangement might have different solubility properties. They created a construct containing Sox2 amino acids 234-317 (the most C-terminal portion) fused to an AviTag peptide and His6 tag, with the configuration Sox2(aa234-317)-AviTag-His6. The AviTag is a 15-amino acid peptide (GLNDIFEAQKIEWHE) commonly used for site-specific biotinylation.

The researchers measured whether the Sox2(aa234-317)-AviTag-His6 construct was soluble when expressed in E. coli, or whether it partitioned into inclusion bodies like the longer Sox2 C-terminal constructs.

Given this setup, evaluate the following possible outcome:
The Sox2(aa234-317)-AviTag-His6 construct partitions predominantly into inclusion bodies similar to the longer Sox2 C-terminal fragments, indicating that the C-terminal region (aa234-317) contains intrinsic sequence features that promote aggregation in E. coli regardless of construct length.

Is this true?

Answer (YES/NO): NO